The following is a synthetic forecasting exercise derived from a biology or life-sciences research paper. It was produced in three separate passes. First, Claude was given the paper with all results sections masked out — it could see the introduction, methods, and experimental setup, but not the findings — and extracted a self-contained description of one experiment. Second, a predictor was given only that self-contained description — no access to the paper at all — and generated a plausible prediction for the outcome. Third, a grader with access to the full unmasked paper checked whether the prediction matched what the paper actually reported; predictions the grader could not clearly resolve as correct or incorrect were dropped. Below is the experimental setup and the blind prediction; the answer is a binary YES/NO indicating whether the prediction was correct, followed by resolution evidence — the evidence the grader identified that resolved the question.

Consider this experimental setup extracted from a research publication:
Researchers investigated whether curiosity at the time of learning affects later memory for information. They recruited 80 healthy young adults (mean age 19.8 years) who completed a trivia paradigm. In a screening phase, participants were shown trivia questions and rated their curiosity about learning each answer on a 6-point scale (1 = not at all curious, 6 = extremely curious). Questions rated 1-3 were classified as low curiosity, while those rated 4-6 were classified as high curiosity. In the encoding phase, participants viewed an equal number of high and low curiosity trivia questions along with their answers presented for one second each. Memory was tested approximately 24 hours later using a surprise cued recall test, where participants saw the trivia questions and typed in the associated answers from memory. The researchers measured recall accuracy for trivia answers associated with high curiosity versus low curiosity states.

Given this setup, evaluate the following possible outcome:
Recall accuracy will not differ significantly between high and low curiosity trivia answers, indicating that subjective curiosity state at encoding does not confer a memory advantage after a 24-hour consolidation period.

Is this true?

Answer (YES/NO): NO